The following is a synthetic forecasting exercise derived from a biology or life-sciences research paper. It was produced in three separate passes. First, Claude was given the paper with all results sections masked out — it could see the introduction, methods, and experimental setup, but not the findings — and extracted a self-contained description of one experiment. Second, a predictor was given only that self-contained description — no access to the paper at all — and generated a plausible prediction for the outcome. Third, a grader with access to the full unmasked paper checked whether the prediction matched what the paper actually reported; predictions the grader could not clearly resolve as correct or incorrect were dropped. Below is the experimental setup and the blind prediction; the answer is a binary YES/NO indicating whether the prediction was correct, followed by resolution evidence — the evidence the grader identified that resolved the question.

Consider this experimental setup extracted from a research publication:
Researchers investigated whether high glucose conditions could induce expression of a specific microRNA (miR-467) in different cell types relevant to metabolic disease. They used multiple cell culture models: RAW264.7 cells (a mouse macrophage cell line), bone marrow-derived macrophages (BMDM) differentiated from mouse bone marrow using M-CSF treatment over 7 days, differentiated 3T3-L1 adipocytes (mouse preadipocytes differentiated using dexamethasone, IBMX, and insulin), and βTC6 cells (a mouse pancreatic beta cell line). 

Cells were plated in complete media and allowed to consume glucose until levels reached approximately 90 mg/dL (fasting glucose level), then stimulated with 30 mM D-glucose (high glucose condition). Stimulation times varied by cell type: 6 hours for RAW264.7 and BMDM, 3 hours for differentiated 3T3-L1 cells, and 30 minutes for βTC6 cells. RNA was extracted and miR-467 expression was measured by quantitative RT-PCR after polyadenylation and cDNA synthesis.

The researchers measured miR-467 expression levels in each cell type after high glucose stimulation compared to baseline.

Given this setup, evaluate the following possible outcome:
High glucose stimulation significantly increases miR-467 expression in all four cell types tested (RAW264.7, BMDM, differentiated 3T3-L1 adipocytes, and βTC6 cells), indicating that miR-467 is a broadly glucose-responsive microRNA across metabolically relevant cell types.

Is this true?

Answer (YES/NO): NO